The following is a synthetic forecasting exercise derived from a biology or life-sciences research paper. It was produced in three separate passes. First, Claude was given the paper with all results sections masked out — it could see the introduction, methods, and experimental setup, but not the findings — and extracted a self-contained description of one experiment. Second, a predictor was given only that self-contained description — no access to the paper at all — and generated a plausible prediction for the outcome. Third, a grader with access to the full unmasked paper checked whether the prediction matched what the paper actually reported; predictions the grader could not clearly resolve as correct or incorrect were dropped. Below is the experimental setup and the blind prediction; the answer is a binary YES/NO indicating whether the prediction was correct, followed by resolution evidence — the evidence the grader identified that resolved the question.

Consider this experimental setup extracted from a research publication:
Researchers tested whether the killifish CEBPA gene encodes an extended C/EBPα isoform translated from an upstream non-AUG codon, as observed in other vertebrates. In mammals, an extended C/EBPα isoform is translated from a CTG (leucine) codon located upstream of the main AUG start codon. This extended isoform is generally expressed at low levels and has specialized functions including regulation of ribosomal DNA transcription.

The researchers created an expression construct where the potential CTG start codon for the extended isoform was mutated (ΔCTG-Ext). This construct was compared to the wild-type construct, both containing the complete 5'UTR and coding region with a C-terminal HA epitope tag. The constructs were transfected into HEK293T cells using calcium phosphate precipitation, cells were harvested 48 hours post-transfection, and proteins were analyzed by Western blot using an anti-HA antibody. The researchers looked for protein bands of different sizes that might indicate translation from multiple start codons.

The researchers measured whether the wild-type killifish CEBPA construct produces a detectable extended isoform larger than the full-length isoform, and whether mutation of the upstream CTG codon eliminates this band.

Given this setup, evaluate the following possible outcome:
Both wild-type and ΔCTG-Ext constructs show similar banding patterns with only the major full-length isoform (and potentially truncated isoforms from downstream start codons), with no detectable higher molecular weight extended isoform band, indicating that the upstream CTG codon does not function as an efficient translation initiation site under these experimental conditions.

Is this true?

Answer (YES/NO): NO